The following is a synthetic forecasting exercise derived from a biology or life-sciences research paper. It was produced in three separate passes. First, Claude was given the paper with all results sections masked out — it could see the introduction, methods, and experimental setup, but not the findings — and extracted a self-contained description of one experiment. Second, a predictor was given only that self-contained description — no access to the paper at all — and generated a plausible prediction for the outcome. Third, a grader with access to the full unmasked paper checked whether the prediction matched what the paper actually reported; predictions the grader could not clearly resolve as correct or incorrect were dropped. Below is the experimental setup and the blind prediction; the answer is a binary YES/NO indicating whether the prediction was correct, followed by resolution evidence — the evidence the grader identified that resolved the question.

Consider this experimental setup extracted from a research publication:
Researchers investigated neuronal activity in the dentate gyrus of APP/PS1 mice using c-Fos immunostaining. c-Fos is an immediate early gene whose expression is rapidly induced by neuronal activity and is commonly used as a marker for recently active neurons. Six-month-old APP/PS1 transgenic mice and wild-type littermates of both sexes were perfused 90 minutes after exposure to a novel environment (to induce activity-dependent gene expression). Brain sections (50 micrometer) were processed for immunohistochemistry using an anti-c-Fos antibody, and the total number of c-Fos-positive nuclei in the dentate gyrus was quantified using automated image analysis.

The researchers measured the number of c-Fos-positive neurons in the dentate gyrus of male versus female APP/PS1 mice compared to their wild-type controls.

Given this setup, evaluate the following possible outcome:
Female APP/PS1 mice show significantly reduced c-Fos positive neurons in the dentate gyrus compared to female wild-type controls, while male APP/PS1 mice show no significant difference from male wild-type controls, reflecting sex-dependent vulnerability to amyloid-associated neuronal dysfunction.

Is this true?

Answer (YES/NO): YES